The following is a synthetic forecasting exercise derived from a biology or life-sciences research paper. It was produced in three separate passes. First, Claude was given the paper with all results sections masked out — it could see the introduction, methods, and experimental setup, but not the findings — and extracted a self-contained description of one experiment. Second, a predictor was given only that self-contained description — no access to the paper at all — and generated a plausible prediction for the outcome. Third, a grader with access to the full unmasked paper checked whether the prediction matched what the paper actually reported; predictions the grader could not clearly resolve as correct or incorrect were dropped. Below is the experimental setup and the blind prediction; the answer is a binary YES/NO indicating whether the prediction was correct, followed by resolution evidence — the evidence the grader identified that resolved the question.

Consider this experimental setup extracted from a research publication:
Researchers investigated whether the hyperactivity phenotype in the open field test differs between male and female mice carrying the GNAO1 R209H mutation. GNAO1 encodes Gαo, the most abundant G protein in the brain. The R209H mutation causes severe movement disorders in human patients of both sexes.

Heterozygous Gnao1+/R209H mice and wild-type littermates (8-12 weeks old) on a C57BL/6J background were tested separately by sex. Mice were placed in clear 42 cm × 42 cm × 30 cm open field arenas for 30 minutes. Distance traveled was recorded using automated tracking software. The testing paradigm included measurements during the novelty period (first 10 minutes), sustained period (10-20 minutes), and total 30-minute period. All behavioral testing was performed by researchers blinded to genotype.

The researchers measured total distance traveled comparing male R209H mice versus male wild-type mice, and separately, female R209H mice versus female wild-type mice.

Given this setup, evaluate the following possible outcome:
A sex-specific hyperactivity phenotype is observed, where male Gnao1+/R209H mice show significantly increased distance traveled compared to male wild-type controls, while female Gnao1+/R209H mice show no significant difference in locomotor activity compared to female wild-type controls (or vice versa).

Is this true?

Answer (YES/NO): NO